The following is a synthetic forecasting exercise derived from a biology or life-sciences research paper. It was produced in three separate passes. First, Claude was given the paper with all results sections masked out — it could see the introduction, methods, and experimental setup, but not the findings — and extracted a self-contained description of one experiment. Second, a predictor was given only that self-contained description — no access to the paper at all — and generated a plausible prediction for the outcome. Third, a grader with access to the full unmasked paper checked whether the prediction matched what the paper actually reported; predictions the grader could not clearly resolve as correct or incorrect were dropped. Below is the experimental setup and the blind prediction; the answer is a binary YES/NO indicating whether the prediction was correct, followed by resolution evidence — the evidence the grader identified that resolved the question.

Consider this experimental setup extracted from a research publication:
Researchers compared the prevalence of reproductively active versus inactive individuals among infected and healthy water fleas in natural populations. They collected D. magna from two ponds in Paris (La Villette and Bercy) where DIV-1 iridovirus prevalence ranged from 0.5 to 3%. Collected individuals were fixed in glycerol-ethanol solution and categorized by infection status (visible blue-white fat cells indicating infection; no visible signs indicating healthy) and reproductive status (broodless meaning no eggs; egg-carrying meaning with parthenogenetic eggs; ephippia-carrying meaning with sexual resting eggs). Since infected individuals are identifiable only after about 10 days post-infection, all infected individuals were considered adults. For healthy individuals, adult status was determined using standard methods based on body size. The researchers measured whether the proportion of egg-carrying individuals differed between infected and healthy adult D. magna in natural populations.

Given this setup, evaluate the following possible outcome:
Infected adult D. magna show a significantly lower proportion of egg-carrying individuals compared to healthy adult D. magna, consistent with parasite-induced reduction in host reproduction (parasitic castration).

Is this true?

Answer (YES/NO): NO